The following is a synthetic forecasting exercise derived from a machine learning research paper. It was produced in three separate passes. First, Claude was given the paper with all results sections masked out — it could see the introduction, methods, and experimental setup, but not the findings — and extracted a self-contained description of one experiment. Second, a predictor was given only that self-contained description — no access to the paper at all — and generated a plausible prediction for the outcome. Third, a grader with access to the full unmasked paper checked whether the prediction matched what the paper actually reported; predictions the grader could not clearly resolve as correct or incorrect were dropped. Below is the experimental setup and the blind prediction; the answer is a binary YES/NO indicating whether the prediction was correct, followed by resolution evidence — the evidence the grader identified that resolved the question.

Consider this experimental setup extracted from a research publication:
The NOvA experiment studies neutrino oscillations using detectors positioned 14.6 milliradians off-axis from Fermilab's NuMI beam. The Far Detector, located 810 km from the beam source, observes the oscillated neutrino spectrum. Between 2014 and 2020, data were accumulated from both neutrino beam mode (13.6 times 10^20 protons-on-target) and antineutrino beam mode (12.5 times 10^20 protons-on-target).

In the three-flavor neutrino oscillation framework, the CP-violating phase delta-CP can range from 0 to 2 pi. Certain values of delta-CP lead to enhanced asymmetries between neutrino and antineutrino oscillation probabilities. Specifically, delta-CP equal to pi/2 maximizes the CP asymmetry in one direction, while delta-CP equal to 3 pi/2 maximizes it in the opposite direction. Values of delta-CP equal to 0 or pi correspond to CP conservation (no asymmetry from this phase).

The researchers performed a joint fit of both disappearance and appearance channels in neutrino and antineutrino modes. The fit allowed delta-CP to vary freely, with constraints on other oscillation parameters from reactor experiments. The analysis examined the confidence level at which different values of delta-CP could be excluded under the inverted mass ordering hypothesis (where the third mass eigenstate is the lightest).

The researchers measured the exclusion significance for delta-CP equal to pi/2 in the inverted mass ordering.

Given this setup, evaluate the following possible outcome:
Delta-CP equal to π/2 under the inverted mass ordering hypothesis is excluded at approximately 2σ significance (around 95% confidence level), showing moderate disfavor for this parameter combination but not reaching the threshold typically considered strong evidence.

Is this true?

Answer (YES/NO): NO